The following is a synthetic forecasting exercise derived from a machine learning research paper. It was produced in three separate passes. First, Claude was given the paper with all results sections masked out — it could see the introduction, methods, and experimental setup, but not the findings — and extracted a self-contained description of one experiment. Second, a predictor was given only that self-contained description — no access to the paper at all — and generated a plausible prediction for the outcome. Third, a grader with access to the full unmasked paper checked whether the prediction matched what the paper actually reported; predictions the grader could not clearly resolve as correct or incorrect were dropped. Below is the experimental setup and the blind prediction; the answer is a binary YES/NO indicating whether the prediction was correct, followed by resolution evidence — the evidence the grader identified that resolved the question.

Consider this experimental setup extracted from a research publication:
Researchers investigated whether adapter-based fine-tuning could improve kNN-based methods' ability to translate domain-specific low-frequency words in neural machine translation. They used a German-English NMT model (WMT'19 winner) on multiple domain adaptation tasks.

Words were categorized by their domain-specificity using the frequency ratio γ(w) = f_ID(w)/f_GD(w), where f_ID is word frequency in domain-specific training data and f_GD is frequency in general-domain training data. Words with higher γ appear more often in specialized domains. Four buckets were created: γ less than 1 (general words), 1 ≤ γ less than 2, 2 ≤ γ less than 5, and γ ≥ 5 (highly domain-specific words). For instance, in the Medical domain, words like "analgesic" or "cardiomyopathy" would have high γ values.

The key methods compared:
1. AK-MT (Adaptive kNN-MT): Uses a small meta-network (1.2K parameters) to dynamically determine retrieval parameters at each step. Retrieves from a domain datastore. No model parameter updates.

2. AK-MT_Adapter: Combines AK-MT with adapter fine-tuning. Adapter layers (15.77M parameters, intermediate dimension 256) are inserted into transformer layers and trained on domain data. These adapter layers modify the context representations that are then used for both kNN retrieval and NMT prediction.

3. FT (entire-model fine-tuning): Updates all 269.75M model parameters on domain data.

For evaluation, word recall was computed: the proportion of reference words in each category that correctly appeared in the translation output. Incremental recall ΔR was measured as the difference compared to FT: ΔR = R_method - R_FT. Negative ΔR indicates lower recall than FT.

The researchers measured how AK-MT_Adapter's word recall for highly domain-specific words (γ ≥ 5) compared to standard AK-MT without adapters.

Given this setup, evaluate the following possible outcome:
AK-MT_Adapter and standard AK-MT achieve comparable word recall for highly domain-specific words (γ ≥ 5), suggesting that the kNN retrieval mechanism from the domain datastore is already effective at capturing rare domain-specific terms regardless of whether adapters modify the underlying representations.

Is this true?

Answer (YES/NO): NO